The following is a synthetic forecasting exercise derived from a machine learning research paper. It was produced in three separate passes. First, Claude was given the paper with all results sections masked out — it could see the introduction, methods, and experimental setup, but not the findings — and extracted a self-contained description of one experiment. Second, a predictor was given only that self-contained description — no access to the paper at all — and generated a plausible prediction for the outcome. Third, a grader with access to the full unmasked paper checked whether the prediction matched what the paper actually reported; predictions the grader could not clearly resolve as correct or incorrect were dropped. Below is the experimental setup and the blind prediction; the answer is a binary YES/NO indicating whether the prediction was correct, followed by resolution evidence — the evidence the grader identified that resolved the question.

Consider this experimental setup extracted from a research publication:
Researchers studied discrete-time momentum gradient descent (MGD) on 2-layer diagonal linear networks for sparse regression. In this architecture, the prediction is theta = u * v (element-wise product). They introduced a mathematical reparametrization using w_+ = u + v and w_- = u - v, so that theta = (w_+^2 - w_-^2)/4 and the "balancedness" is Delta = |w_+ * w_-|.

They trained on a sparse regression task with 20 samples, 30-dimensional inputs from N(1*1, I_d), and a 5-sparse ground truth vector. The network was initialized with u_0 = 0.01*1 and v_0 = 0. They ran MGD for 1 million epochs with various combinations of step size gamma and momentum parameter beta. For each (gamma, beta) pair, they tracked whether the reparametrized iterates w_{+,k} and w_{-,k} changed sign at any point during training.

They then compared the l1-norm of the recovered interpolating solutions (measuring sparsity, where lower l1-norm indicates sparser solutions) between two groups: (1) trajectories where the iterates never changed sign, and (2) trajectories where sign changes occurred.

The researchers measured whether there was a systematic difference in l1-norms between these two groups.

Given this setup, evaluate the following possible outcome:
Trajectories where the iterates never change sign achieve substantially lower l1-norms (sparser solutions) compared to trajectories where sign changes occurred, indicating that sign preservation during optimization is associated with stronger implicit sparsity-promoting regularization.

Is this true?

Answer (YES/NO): NO